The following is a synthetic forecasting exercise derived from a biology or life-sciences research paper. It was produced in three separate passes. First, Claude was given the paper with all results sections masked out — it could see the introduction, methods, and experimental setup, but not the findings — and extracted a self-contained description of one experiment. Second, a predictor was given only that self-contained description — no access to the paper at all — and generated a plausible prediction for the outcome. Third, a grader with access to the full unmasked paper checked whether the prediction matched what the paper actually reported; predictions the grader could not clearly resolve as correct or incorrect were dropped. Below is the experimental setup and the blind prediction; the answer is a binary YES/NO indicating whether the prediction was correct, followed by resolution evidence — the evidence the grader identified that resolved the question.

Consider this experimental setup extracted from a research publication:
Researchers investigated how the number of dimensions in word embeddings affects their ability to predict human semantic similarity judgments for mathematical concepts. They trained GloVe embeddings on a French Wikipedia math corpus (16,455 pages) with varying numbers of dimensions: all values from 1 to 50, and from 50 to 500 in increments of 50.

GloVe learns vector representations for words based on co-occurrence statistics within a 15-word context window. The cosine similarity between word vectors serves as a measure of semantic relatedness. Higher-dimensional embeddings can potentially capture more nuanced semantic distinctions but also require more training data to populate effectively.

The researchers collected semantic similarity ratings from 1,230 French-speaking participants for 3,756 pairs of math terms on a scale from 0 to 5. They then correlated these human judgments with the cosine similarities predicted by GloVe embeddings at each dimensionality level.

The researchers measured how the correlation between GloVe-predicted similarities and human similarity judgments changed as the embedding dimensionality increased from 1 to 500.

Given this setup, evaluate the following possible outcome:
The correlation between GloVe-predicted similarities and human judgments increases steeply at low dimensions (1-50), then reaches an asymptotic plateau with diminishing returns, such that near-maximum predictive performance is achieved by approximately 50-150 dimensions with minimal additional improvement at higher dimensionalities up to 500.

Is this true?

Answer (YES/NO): YES